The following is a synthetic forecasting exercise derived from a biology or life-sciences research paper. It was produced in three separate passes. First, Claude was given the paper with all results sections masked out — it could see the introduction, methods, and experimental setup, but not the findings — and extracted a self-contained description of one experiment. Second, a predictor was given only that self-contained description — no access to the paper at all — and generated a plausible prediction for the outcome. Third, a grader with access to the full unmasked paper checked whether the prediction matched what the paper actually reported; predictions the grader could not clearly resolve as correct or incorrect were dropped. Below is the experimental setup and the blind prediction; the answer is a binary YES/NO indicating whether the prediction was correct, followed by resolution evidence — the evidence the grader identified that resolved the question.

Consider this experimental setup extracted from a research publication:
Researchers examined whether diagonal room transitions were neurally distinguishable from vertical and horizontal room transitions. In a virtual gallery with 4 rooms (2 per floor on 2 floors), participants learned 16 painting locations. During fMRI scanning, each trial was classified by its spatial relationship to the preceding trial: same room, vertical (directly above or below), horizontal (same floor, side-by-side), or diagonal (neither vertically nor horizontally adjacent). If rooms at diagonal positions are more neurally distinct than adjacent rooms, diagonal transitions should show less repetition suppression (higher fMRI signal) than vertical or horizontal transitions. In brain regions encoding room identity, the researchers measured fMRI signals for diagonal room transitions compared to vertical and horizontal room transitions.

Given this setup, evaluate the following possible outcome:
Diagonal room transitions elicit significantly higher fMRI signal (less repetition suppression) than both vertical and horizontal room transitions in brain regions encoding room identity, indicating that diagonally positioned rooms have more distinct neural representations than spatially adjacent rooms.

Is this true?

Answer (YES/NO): NO